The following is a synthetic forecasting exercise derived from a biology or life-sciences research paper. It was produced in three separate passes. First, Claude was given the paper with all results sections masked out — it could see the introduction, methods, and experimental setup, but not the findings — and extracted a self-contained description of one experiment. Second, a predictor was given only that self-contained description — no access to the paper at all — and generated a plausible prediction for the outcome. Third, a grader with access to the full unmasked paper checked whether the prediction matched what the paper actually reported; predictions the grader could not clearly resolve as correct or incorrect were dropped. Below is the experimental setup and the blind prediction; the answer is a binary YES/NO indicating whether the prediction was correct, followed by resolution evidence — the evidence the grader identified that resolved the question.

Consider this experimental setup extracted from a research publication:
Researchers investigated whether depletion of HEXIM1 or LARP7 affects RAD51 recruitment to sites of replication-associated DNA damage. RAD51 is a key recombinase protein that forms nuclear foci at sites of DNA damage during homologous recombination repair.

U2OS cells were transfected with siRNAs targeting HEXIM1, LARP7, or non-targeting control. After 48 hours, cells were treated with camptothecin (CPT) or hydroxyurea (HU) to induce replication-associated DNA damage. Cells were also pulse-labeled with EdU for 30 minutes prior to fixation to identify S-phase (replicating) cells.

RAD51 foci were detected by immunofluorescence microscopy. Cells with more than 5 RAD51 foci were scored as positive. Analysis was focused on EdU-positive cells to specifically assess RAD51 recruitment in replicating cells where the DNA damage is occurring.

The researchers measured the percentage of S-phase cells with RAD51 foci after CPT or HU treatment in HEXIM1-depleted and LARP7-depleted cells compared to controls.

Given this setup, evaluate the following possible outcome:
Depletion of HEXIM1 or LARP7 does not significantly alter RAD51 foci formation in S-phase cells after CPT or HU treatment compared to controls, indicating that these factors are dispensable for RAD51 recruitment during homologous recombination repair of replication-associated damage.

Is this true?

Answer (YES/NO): NO